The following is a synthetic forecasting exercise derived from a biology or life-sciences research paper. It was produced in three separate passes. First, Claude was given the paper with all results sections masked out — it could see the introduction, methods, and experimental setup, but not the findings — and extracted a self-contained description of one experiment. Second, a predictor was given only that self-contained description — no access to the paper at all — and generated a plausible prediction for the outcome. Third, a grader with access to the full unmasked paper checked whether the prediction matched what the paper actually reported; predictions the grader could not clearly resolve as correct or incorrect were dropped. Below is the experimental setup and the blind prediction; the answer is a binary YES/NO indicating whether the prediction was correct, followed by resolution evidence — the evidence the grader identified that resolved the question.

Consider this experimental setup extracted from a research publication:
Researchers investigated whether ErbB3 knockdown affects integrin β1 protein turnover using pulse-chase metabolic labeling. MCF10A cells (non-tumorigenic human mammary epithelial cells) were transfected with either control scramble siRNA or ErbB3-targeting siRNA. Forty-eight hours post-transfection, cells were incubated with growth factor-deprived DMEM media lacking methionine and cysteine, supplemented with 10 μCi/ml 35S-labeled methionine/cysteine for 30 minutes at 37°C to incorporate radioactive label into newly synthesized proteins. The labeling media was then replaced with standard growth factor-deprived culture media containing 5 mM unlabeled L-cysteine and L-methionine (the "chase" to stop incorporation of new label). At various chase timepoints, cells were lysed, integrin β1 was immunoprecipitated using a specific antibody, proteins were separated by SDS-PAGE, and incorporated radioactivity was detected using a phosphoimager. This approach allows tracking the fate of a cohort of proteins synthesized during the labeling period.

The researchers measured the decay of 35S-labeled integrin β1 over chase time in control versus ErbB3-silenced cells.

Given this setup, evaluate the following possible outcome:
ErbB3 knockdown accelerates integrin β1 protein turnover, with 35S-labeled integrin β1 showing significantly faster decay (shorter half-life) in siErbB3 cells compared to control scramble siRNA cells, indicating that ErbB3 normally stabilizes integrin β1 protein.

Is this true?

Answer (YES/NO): YES